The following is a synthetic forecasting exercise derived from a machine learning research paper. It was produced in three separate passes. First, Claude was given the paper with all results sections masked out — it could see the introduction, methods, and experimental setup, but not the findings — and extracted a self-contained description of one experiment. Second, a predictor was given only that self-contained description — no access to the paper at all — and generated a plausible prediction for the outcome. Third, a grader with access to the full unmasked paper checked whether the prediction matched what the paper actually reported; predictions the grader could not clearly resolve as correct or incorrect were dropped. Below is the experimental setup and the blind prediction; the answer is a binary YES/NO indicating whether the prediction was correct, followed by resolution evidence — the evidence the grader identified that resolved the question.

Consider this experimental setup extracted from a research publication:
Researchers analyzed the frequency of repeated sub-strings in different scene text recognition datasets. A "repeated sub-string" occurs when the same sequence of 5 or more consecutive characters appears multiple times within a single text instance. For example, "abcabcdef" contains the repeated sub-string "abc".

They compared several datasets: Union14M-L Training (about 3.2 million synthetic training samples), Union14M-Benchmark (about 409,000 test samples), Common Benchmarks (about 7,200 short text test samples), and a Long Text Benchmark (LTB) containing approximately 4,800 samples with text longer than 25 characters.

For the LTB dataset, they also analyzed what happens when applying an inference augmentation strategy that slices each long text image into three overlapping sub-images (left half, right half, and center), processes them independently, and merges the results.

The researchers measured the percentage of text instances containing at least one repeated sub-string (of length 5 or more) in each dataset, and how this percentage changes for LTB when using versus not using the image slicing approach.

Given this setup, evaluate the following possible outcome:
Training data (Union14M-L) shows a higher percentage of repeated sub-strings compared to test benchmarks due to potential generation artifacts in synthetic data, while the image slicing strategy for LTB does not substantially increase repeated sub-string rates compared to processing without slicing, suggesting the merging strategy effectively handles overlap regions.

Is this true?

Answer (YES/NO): NO